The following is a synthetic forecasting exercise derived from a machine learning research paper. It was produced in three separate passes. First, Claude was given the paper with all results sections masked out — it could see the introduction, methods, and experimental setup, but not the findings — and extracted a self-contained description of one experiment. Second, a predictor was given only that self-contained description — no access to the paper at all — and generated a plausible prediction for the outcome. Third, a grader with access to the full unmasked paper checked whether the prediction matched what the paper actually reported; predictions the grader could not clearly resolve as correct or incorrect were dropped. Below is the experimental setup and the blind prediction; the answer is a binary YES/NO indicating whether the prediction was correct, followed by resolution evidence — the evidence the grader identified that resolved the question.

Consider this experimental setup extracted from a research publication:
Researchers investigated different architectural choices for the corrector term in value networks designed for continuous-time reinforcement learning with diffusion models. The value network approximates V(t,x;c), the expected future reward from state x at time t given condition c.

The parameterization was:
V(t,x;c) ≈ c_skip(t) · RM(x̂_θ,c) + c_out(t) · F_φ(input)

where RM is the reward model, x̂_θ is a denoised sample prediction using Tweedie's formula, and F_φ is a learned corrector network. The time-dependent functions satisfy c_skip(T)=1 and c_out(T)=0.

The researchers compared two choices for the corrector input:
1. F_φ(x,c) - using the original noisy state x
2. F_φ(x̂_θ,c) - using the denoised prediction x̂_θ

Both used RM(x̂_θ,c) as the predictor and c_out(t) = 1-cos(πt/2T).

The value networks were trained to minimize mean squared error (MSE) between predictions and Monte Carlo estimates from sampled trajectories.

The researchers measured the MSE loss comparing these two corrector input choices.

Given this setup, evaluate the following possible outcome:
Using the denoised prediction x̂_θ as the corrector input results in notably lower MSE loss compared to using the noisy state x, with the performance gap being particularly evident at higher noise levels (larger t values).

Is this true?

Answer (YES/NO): NO